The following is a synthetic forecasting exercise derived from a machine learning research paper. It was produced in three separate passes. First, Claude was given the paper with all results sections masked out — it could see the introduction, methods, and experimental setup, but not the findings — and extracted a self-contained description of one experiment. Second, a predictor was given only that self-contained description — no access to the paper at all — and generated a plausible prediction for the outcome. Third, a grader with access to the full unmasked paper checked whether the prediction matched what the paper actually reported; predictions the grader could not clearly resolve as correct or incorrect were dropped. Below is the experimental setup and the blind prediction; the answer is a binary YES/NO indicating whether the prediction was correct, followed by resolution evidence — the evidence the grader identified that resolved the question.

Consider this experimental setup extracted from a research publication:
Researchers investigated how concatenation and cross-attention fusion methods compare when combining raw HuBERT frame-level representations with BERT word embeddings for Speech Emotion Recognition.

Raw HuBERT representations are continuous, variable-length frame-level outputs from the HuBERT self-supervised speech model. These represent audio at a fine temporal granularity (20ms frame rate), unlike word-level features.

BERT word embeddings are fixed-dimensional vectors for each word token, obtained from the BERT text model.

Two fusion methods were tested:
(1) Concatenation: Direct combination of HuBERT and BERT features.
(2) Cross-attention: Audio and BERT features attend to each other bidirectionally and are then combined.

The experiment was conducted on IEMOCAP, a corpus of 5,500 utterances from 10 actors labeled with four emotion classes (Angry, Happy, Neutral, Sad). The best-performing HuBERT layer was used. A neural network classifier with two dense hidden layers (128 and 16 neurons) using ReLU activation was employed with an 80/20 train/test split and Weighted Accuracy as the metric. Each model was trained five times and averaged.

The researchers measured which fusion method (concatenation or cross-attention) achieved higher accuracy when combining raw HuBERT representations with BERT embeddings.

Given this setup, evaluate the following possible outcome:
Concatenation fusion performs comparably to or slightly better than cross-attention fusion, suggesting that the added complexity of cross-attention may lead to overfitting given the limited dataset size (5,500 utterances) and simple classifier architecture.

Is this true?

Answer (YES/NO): NO